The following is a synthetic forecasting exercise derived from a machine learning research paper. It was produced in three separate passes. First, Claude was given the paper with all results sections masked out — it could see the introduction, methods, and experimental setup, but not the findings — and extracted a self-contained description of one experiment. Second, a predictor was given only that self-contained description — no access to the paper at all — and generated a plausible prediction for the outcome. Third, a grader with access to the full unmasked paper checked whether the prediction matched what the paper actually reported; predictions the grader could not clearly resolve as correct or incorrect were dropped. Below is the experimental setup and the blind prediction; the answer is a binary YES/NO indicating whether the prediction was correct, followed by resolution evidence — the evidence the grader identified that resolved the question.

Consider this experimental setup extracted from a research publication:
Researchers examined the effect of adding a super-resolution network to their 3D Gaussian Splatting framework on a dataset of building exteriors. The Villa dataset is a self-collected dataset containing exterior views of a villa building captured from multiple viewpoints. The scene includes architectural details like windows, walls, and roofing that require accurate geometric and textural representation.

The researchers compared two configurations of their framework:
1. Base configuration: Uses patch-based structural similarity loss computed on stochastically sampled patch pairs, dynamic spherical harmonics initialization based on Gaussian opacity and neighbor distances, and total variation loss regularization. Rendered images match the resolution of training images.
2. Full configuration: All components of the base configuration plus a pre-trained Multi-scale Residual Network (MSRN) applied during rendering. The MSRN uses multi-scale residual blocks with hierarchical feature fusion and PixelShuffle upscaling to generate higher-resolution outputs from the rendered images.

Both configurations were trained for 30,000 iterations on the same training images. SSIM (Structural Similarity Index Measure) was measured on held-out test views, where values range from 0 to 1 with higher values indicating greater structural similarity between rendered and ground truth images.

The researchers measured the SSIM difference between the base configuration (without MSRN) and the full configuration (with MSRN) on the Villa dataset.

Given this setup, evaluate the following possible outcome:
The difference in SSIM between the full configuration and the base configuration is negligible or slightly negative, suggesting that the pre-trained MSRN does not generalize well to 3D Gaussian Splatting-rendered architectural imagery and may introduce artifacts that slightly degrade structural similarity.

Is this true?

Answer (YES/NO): NO